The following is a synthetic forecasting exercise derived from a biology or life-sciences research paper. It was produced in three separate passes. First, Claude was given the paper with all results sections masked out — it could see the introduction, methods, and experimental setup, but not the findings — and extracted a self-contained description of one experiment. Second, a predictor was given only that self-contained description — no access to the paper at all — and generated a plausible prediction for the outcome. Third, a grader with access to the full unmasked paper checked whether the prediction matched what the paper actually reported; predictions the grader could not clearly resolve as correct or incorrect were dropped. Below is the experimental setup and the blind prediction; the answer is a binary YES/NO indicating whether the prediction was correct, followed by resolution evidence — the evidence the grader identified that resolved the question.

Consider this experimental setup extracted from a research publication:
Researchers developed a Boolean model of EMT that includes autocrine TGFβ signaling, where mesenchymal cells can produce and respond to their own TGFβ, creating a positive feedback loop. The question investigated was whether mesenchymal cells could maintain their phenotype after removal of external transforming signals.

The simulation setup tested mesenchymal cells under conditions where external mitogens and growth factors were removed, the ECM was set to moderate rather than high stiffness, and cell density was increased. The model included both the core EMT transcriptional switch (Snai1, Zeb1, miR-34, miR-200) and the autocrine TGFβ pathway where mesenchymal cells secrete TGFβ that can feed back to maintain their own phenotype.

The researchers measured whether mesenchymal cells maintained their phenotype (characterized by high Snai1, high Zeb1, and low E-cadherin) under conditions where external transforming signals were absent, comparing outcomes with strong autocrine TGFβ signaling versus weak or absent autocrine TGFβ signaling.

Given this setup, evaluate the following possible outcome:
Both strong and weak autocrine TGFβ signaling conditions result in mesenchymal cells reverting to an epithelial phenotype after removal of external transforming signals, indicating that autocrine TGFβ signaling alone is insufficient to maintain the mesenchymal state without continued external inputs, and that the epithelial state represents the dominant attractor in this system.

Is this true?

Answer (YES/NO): NO